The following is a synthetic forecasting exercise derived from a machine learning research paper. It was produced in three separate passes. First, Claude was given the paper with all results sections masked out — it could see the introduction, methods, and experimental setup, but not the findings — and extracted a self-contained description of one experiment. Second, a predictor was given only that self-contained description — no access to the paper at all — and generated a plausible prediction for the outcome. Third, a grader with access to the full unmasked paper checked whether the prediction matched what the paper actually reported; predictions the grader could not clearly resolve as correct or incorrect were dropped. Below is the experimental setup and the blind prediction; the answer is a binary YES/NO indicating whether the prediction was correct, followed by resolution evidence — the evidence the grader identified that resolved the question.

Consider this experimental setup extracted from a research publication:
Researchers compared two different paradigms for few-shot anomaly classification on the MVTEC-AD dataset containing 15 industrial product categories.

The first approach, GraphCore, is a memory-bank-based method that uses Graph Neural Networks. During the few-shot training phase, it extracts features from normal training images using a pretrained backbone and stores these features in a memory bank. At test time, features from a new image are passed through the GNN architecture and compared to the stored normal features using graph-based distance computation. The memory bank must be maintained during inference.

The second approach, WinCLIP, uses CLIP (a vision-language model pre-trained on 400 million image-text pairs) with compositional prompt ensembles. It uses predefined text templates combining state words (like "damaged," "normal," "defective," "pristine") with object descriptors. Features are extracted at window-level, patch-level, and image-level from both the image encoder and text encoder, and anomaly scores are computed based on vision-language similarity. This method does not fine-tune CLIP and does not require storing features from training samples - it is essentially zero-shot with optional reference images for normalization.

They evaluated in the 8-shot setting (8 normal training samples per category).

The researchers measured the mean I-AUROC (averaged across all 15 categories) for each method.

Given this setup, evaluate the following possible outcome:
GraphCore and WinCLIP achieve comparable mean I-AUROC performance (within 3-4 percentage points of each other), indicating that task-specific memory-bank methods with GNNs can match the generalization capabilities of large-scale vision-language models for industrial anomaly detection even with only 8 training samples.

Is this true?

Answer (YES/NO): YES